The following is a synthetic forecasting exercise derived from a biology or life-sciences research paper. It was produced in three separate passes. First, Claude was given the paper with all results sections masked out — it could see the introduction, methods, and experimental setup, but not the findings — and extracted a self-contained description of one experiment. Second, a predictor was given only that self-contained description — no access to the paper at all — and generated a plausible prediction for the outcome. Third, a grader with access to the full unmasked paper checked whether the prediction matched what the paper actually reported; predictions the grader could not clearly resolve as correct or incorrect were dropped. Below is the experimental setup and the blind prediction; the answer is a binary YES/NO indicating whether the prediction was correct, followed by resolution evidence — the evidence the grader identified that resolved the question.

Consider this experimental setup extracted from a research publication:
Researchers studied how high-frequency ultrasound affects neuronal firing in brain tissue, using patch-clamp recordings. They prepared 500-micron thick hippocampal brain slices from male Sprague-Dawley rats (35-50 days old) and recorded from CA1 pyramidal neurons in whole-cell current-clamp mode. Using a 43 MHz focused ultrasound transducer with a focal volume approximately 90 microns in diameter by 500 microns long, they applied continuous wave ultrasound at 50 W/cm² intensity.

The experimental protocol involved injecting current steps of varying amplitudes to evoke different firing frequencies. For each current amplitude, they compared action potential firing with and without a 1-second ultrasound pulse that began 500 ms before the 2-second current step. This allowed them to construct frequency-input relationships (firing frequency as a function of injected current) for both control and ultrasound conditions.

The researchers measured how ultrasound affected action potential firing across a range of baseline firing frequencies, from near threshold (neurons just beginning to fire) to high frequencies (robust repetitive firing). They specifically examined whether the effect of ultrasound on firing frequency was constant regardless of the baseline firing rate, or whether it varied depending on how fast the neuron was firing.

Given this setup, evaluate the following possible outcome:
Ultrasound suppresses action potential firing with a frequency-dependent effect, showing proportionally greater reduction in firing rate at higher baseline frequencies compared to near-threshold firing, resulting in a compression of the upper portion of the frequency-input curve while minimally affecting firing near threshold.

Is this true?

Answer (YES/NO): NO